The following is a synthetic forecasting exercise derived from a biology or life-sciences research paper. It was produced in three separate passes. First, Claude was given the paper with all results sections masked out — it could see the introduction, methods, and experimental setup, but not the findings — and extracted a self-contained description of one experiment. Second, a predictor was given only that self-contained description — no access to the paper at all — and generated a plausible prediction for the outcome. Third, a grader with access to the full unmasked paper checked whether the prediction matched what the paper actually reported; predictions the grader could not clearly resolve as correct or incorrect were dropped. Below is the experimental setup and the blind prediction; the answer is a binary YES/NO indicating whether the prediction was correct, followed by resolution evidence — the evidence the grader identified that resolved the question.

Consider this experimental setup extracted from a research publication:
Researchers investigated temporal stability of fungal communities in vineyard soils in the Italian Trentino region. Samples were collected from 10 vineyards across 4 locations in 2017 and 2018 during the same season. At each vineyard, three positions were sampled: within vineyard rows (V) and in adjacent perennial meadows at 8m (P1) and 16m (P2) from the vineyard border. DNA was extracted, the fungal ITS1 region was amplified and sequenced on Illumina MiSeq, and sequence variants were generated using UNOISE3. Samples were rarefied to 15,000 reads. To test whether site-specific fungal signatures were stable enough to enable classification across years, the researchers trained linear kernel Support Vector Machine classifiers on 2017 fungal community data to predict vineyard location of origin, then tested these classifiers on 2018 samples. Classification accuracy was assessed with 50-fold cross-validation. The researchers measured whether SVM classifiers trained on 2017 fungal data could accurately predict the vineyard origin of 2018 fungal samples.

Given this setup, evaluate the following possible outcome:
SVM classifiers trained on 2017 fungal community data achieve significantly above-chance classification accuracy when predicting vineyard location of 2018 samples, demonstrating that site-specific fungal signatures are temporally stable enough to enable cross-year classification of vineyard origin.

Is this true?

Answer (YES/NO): YES